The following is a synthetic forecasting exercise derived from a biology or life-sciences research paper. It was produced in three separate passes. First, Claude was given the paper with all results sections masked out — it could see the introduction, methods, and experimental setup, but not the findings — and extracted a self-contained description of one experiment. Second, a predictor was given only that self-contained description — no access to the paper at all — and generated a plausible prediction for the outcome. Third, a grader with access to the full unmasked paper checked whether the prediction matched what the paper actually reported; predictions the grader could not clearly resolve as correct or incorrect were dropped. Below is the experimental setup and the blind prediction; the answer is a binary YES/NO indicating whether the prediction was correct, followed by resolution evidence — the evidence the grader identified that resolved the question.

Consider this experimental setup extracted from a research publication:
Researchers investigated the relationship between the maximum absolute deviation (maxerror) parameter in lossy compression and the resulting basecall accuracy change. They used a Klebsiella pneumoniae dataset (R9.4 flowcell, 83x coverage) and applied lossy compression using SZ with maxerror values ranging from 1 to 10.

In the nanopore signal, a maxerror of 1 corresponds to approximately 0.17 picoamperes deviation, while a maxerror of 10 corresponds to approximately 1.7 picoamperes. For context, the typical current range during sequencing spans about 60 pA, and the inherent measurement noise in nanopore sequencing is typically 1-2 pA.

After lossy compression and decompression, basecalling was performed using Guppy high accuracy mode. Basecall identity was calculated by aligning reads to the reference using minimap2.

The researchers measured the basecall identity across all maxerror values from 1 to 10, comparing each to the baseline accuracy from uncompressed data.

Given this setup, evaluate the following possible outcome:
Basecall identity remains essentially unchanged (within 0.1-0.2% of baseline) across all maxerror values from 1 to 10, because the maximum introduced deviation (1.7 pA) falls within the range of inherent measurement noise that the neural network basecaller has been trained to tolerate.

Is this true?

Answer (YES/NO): NO